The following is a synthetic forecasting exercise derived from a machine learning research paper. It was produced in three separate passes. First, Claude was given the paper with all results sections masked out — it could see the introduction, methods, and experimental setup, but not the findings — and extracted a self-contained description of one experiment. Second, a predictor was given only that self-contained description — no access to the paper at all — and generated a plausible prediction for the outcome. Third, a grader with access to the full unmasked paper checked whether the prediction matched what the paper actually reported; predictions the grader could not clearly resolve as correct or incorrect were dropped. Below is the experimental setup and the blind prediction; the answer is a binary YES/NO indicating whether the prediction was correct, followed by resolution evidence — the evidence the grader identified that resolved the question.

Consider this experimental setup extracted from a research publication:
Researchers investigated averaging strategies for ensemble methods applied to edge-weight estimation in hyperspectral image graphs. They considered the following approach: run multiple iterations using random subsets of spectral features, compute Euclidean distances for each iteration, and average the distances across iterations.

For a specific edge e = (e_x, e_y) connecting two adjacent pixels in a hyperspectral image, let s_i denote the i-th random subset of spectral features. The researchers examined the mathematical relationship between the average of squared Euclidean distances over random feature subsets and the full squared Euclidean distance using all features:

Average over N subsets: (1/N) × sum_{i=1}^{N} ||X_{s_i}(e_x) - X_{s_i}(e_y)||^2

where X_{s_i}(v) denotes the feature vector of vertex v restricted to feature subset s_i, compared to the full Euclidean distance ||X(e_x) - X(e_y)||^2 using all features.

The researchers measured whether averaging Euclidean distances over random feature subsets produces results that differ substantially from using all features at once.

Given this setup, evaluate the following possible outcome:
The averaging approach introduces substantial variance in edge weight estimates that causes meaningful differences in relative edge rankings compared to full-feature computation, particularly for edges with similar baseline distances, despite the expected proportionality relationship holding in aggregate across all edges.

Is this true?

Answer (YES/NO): NO